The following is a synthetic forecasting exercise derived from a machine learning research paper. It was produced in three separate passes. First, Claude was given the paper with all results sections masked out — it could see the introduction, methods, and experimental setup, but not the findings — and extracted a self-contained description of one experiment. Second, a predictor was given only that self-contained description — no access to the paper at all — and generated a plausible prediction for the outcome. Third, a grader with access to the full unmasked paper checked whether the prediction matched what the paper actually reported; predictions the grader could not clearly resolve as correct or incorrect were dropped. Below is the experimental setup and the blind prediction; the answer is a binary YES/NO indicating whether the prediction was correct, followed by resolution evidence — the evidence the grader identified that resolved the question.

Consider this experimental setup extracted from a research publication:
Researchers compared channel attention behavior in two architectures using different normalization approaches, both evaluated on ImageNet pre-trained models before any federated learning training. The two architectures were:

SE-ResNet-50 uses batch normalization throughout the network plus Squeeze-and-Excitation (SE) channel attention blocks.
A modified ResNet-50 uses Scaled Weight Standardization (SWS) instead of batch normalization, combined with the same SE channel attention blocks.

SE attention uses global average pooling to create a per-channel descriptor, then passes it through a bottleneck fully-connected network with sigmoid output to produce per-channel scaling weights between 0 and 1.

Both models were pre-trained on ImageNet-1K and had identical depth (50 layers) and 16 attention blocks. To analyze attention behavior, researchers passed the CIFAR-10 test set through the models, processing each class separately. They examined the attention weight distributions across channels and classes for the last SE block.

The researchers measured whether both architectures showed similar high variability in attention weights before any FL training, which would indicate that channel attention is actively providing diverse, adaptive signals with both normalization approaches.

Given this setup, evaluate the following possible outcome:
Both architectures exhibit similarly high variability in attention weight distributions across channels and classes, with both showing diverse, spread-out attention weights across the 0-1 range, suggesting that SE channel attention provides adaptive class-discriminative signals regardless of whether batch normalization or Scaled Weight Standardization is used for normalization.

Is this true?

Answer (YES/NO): YES